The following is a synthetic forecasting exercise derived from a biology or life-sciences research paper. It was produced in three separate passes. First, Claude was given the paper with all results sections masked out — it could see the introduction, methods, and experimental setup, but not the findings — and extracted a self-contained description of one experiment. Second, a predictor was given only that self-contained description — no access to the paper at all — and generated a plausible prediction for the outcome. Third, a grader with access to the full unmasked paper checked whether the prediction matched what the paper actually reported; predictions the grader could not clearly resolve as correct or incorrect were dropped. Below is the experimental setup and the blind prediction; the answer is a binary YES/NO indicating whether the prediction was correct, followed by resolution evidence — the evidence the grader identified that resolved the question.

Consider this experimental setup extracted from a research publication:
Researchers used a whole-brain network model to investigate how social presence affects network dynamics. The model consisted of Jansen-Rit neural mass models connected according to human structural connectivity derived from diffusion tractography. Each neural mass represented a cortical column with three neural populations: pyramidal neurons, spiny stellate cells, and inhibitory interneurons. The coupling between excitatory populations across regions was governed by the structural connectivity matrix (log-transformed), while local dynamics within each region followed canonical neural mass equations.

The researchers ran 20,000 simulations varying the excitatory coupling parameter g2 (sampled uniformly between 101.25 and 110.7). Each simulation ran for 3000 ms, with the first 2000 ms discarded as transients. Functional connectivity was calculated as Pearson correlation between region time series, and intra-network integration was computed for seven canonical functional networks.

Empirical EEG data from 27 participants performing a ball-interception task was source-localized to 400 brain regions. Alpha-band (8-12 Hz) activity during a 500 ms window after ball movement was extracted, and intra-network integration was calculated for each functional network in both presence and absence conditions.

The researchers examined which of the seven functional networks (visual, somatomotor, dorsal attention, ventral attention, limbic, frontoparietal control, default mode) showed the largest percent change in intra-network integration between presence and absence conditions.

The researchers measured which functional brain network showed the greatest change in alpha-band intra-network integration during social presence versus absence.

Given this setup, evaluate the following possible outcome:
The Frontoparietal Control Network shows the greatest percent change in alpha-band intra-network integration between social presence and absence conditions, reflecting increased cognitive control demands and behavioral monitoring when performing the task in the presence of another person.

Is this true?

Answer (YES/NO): NO